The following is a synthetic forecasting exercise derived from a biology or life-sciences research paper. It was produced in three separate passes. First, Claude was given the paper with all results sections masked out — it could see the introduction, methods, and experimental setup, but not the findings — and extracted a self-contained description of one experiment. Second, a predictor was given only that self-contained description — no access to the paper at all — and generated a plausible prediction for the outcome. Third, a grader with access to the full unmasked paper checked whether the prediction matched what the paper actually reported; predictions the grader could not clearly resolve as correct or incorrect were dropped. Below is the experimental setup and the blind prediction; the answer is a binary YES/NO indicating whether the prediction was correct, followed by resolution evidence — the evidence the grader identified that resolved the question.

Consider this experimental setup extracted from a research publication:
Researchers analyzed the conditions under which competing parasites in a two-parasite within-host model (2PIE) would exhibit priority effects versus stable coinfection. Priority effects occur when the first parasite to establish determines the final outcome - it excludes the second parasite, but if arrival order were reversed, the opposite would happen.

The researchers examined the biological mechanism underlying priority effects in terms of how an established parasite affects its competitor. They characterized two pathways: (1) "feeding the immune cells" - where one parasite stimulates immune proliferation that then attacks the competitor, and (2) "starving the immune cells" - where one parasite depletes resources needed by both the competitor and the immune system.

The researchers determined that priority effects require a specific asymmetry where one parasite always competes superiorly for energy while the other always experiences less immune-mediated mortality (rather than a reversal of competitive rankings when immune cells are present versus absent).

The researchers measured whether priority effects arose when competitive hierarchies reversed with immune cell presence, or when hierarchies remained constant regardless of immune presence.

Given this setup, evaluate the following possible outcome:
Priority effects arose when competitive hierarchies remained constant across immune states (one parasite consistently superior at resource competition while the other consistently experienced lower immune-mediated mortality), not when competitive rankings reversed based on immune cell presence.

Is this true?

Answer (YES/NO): YES